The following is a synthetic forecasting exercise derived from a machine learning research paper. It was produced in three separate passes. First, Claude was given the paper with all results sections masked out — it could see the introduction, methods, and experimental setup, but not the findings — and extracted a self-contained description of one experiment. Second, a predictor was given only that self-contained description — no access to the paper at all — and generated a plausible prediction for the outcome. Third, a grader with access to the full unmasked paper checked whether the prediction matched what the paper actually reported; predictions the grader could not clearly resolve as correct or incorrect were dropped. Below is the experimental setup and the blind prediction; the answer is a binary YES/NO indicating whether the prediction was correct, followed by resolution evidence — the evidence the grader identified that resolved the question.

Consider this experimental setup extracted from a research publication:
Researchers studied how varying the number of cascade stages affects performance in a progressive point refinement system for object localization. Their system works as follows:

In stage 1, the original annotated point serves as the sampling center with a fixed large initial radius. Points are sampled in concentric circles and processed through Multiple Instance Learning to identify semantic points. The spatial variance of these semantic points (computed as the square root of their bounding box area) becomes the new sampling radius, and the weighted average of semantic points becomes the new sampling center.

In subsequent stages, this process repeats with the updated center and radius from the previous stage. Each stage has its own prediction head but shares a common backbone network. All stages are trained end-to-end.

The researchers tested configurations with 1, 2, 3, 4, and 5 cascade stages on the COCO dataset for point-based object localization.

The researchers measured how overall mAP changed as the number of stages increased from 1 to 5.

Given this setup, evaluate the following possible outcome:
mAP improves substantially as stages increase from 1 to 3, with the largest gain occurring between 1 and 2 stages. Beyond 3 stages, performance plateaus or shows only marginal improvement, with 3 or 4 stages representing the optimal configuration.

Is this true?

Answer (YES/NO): YES